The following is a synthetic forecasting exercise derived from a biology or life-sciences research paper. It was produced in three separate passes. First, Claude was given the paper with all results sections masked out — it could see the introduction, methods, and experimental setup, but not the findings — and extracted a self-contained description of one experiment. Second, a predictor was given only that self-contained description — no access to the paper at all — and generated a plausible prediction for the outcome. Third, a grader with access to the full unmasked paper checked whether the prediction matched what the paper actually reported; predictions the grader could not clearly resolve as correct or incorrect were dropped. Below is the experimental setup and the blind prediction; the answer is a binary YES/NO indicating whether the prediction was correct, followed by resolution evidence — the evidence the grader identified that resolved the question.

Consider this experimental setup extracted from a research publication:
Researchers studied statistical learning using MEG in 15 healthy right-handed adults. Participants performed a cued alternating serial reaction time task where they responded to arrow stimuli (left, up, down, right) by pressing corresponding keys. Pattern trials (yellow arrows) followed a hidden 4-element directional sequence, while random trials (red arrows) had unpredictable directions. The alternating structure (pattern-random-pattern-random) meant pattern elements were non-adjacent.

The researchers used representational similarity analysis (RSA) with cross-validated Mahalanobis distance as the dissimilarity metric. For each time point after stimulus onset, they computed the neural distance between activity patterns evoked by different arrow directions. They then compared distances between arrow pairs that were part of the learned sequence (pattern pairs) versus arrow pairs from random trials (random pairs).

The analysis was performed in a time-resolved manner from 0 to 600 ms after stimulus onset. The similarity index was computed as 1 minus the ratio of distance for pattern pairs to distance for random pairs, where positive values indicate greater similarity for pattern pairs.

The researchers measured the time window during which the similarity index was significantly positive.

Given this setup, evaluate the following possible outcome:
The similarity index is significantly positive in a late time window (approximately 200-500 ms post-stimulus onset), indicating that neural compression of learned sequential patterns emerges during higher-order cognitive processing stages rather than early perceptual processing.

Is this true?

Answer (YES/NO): YES